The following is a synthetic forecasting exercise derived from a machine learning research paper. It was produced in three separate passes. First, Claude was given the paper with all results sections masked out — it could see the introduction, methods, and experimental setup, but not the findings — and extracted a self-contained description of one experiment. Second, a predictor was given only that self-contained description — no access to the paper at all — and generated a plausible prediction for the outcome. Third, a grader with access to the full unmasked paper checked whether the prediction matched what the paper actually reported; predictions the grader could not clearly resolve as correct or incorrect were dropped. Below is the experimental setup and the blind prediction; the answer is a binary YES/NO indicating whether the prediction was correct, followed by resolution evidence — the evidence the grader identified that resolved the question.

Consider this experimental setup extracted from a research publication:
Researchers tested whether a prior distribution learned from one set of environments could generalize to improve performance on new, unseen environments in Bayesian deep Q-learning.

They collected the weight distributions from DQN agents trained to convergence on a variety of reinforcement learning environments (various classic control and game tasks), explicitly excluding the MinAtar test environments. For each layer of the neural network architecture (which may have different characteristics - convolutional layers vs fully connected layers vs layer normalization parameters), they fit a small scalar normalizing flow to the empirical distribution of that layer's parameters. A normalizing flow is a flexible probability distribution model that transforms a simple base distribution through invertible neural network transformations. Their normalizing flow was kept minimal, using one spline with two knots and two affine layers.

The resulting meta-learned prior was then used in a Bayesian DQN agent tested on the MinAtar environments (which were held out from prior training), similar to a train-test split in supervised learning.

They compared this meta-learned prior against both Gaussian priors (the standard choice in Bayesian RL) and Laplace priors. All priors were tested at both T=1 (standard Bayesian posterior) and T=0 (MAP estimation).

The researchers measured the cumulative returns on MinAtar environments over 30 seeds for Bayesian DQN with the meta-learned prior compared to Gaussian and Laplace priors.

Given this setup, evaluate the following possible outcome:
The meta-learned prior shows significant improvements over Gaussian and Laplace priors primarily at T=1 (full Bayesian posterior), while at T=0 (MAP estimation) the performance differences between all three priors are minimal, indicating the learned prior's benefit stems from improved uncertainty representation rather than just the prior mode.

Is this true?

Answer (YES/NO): YES